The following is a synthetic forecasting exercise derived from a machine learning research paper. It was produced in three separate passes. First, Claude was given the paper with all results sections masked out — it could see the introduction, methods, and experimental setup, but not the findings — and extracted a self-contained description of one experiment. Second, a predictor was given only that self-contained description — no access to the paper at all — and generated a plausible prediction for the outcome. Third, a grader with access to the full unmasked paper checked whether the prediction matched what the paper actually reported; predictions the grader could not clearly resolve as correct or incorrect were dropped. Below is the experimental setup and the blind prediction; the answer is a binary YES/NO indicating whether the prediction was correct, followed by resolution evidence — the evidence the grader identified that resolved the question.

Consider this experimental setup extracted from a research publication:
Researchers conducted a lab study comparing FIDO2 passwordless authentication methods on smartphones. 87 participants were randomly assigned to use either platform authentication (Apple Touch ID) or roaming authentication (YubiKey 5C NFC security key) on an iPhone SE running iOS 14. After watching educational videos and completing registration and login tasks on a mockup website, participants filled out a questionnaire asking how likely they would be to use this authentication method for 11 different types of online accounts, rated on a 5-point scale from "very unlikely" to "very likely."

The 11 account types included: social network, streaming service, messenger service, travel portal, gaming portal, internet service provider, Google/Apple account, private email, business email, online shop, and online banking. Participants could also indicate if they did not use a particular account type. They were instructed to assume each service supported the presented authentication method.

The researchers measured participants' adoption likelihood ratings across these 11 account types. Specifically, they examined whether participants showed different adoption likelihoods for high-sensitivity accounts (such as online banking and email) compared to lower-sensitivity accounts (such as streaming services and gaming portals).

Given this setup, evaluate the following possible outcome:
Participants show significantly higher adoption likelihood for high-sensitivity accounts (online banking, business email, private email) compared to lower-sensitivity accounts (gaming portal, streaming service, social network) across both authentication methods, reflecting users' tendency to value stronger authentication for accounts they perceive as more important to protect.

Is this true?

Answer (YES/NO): NO